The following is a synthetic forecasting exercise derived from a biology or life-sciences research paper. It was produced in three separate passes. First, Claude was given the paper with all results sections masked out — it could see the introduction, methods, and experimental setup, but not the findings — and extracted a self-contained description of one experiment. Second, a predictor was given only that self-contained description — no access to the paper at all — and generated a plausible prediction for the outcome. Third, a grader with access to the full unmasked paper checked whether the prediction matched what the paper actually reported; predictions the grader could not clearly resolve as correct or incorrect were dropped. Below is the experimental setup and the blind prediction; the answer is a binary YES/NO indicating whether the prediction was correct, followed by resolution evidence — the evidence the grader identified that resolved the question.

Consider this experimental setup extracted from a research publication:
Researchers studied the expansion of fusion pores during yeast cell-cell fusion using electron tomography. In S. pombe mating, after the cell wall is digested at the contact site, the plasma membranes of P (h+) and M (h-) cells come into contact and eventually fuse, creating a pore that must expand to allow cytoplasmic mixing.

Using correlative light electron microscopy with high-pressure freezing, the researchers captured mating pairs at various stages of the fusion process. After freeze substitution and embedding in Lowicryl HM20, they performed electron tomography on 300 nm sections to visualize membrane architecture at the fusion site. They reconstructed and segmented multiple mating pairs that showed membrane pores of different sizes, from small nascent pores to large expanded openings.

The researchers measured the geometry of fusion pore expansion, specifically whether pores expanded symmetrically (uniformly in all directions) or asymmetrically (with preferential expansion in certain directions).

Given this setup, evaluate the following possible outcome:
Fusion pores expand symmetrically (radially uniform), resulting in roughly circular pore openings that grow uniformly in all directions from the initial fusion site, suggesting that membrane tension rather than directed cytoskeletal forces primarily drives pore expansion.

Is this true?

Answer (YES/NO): NO